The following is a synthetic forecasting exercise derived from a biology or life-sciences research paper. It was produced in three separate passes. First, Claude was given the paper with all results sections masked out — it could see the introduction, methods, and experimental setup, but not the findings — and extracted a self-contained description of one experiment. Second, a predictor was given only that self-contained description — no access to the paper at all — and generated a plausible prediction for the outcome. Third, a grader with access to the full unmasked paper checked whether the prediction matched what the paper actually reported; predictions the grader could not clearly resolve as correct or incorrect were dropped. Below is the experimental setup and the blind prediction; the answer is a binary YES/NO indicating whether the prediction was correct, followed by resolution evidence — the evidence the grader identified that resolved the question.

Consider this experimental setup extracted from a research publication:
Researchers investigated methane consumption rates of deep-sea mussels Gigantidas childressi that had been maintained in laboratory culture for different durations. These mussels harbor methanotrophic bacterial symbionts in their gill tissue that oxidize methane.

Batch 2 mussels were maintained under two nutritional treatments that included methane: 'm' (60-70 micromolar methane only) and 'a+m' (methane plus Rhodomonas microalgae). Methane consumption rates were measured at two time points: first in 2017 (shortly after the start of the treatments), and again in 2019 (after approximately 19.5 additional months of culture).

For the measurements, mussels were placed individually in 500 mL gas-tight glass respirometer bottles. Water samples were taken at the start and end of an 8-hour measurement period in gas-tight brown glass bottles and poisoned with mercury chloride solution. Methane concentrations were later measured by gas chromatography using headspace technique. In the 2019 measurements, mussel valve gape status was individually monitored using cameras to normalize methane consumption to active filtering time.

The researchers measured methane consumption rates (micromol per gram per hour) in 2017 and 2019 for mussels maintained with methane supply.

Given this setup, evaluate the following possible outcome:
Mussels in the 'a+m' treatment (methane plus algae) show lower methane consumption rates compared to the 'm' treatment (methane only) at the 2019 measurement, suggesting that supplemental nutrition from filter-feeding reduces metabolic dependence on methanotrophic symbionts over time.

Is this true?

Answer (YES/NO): NO